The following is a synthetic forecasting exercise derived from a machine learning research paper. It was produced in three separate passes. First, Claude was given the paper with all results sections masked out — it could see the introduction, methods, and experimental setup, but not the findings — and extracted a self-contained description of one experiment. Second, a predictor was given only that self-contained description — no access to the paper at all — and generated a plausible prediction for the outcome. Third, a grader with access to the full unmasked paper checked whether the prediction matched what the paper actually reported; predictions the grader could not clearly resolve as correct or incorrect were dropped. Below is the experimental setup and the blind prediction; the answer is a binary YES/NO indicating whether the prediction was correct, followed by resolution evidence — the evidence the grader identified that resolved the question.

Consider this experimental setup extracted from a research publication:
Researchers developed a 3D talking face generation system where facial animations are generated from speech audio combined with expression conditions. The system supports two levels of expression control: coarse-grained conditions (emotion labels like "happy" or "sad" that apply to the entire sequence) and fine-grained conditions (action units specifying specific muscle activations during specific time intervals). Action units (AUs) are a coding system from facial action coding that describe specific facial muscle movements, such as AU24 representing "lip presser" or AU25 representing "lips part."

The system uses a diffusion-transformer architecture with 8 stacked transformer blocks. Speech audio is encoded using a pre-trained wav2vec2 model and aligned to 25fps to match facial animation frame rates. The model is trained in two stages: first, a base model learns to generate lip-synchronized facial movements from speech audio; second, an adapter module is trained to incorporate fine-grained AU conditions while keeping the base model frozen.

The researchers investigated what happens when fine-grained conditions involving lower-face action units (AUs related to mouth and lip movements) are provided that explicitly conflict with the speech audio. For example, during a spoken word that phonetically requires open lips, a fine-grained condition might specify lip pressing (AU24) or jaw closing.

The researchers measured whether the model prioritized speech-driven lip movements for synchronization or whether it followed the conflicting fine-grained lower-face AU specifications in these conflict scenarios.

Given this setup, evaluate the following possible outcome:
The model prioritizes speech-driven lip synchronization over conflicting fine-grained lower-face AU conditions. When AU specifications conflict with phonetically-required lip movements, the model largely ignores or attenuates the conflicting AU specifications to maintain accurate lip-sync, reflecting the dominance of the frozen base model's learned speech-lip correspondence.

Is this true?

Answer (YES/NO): NO